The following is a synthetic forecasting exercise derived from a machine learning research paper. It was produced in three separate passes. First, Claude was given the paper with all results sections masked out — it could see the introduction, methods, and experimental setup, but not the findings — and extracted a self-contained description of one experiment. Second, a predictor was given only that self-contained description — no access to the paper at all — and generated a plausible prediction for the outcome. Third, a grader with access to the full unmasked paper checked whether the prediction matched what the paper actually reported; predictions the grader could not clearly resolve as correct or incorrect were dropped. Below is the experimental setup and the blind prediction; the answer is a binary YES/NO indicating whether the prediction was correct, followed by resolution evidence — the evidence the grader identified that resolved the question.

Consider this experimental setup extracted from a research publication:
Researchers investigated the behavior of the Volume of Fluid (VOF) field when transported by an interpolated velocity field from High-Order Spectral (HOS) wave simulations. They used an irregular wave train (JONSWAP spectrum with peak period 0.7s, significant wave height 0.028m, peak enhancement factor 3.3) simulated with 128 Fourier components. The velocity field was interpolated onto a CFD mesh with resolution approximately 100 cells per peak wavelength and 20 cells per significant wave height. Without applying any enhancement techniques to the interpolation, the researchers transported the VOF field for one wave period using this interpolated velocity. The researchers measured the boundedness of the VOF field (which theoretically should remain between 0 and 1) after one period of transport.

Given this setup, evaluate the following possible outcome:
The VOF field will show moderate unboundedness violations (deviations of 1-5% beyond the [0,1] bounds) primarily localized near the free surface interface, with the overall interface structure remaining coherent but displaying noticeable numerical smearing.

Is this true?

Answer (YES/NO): NO